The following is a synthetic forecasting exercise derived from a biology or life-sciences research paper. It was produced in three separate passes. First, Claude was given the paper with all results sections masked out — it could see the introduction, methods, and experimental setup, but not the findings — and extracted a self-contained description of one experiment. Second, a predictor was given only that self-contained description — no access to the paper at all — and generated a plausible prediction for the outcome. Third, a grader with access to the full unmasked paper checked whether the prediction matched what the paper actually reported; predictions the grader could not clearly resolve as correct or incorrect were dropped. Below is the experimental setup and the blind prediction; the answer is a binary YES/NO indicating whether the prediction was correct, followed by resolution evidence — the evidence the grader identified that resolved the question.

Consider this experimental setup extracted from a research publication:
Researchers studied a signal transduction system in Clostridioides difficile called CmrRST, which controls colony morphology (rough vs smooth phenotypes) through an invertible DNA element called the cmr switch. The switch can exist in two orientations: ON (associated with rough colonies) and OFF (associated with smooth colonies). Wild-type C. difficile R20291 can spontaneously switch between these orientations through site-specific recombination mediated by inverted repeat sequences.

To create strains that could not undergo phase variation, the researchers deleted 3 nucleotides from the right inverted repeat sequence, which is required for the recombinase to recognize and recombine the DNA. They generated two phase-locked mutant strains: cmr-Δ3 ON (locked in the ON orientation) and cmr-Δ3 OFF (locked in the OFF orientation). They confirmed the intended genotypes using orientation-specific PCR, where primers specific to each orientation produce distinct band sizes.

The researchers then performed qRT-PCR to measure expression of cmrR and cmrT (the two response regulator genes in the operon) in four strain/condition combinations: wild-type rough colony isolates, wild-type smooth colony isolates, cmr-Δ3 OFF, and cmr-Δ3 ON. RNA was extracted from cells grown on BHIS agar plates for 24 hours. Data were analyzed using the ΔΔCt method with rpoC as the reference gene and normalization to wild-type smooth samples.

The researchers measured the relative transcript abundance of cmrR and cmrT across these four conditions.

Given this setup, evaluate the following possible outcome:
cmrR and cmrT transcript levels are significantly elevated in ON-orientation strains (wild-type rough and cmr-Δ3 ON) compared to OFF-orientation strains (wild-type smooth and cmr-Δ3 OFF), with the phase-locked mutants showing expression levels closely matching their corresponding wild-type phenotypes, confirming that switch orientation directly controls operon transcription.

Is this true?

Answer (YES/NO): YES